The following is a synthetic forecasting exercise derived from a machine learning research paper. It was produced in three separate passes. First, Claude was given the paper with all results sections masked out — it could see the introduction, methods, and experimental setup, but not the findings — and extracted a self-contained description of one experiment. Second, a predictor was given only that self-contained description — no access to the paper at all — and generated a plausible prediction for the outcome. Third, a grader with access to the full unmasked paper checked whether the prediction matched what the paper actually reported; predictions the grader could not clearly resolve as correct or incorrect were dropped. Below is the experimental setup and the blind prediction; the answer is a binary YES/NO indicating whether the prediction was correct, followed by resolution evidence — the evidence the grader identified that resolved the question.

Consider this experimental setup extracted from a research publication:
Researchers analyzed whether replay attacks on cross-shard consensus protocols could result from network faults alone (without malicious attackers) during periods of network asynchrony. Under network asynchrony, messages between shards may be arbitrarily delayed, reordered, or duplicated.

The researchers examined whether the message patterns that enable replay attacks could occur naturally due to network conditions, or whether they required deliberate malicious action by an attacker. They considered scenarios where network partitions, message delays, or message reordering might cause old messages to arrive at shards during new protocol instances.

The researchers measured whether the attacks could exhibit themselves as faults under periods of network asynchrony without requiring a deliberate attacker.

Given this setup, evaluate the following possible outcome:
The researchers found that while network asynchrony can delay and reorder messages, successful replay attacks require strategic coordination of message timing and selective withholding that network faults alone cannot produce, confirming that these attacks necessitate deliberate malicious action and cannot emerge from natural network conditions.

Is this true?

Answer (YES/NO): NO